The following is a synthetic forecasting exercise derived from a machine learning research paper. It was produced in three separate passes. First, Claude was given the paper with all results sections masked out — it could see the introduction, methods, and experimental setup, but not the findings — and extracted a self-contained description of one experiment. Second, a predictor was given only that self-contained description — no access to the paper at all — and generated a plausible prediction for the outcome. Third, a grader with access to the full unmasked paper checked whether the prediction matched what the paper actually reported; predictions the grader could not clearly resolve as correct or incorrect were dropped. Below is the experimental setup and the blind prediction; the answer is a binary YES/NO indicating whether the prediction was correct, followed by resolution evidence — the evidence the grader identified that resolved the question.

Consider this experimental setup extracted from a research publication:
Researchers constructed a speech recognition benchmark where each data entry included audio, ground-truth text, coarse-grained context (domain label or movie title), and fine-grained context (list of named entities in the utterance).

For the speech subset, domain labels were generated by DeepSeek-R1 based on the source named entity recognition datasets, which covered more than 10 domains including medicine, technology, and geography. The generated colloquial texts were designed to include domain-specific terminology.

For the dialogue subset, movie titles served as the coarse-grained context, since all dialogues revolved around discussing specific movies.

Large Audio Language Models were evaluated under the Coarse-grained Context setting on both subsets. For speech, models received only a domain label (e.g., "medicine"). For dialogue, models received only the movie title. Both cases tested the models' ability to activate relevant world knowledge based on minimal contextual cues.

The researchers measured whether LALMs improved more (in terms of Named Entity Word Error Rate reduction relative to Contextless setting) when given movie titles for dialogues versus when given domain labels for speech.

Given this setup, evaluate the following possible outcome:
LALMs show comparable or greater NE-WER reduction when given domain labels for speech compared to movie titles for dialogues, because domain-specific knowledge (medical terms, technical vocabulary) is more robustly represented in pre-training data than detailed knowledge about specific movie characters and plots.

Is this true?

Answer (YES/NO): NO